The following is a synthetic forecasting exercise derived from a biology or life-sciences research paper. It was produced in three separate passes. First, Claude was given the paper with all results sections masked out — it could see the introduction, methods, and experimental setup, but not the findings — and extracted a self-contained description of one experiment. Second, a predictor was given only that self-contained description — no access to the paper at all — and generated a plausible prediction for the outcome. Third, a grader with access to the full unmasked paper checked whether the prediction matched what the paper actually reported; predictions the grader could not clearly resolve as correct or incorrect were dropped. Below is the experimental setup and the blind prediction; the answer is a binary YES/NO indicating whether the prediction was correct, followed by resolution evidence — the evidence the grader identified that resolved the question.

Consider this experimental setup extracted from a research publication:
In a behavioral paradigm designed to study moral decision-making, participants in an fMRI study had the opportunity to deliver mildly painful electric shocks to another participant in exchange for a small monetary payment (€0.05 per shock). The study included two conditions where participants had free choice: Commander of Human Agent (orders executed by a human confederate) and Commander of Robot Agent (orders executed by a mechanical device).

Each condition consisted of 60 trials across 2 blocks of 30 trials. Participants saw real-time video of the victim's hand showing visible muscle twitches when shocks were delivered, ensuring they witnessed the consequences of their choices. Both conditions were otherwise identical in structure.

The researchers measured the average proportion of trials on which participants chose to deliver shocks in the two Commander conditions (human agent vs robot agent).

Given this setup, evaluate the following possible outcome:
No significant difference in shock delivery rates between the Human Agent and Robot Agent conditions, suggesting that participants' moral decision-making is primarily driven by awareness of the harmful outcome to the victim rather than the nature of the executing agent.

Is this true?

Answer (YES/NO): YES